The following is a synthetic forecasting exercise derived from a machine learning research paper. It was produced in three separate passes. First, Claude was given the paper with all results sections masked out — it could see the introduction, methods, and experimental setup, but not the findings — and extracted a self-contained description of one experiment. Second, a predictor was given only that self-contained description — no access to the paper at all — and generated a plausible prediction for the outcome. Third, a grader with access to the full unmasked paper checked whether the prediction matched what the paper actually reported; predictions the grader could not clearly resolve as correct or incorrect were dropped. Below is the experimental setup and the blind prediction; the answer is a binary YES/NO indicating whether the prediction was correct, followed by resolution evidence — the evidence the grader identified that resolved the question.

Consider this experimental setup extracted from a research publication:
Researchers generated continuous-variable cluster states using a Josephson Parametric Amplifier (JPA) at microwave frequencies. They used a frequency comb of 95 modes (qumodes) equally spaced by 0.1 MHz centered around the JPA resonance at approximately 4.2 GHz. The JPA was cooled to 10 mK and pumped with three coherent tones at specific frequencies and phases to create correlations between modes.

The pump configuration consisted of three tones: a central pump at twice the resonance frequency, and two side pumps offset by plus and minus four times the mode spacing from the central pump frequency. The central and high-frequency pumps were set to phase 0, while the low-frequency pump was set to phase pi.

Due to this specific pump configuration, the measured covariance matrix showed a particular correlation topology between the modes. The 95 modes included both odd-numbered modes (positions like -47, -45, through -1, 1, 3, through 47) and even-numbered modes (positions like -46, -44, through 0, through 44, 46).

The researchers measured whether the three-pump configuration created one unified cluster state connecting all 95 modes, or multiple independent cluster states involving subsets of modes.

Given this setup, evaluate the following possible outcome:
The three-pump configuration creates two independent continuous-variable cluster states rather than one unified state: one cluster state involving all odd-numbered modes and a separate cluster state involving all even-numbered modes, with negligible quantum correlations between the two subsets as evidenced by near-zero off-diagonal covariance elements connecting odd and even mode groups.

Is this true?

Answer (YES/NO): NO